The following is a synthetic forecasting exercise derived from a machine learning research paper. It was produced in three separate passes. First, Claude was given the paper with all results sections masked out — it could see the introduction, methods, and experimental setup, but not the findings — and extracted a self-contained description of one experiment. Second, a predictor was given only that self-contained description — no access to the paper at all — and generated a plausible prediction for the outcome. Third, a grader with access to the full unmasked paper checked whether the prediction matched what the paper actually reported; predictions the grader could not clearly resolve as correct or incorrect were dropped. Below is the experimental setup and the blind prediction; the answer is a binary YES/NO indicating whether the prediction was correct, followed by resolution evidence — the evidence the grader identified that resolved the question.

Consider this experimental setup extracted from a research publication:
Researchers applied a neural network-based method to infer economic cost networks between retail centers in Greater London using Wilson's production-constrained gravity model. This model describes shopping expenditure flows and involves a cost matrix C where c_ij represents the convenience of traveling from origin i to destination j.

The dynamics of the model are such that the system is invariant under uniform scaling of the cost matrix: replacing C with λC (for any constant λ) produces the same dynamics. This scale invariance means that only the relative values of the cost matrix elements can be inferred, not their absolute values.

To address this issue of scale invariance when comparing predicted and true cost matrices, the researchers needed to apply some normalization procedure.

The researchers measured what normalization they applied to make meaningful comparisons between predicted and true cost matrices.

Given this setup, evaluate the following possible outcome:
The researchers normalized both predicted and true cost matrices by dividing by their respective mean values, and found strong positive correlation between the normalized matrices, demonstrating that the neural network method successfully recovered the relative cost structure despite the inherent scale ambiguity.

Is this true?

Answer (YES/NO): NO